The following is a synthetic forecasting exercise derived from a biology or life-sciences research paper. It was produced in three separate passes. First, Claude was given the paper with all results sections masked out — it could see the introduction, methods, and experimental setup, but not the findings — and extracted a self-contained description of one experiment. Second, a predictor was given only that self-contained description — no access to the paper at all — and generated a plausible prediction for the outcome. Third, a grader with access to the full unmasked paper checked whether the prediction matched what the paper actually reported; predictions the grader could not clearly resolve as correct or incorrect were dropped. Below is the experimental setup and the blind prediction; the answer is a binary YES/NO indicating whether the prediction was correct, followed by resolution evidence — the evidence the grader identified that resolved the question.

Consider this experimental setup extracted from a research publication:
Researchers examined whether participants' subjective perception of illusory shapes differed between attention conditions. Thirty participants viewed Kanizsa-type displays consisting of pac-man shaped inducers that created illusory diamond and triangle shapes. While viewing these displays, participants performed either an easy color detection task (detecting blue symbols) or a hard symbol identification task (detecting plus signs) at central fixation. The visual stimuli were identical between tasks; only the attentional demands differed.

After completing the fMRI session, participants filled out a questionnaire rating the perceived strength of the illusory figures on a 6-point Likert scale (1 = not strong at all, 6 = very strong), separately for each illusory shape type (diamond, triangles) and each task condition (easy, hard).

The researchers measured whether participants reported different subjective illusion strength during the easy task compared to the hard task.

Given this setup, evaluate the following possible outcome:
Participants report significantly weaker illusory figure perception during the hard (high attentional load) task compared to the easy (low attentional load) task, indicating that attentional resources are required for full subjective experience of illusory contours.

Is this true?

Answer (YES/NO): NO